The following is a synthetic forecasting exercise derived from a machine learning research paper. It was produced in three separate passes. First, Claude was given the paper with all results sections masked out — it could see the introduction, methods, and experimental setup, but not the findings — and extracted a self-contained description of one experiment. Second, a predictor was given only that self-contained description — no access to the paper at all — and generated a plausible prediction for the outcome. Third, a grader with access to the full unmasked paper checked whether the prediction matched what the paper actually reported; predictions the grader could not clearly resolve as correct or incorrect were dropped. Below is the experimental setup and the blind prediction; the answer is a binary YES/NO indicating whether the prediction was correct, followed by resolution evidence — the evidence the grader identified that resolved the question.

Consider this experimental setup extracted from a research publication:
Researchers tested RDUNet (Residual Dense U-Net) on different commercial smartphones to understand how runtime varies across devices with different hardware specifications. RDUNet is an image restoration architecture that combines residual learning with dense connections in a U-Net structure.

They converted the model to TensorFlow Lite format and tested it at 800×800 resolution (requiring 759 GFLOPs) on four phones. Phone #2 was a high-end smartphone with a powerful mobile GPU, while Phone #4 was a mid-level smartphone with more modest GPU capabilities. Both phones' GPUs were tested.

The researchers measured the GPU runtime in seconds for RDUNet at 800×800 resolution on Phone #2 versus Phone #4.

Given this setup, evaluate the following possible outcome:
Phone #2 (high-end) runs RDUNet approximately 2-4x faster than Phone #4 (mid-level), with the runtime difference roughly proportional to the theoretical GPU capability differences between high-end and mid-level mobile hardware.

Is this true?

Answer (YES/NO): NO